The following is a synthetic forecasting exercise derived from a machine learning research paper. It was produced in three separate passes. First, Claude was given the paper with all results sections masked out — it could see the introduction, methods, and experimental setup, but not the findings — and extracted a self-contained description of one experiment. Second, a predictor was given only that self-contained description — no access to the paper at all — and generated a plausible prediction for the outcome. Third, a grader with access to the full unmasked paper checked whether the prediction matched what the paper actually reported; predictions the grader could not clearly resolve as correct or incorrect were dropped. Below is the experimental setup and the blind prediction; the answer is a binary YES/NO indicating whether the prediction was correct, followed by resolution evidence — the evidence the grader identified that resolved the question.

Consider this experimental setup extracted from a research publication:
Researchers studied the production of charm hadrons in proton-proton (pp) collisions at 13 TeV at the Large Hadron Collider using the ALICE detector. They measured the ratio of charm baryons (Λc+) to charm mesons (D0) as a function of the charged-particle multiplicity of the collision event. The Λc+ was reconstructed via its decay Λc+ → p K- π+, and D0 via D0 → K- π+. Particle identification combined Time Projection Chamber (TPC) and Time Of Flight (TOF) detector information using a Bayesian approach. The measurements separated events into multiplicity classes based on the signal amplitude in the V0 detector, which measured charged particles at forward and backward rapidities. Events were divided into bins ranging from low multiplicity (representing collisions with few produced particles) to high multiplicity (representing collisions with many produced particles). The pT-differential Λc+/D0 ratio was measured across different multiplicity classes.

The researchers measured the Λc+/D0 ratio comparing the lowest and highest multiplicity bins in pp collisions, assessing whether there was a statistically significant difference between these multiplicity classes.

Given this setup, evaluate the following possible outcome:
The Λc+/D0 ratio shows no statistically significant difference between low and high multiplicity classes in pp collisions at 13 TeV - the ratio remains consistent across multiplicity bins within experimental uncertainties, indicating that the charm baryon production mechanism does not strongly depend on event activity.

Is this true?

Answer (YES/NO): NO